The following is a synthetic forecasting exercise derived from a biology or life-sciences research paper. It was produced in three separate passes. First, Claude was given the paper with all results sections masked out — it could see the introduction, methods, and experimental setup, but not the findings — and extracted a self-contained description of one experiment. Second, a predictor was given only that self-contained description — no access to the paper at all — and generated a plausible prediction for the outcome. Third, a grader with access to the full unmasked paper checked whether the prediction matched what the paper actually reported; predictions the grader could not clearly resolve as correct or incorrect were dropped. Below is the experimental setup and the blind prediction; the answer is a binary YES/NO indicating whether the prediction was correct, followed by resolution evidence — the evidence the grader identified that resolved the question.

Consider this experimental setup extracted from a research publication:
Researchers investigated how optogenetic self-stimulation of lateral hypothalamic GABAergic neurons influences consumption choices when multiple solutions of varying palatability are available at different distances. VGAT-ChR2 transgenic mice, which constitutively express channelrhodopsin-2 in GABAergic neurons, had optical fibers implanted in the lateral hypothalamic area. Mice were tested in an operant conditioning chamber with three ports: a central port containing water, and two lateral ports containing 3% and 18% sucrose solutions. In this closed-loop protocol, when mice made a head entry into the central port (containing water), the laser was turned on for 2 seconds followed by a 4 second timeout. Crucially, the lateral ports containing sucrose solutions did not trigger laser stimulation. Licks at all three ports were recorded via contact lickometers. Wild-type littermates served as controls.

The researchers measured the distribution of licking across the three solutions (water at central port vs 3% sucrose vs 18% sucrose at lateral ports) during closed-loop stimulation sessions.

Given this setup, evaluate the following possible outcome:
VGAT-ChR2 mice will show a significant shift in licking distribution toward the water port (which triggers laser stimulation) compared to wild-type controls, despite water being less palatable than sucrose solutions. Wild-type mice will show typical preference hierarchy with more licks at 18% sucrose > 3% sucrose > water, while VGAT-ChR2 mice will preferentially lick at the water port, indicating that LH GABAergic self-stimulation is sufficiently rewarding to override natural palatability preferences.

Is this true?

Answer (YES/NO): NO